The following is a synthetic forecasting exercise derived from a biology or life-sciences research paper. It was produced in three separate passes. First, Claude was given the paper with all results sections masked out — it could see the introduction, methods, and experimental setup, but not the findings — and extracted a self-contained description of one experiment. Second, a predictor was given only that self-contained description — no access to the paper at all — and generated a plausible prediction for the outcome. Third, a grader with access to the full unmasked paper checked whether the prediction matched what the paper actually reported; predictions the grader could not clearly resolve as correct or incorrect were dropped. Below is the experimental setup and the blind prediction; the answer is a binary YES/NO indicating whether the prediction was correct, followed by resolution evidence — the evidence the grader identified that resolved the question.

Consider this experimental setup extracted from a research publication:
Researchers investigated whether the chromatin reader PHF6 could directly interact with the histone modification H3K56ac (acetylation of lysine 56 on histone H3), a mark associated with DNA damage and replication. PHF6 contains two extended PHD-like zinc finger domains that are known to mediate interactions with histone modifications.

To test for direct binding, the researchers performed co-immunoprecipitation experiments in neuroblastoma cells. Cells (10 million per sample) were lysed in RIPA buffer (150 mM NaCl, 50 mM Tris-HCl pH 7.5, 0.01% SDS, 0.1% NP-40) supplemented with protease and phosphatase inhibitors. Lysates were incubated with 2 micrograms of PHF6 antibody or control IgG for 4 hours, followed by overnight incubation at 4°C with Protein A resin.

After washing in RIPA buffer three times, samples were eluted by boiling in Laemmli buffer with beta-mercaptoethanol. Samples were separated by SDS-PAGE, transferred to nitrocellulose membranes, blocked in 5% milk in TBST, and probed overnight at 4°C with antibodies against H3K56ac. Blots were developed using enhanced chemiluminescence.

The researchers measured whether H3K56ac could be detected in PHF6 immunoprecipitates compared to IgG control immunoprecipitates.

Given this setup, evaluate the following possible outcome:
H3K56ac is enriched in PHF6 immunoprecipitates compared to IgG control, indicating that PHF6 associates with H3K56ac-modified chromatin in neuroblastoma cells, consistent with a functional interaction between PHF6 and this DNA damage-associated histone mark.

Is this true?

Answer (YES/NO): YES